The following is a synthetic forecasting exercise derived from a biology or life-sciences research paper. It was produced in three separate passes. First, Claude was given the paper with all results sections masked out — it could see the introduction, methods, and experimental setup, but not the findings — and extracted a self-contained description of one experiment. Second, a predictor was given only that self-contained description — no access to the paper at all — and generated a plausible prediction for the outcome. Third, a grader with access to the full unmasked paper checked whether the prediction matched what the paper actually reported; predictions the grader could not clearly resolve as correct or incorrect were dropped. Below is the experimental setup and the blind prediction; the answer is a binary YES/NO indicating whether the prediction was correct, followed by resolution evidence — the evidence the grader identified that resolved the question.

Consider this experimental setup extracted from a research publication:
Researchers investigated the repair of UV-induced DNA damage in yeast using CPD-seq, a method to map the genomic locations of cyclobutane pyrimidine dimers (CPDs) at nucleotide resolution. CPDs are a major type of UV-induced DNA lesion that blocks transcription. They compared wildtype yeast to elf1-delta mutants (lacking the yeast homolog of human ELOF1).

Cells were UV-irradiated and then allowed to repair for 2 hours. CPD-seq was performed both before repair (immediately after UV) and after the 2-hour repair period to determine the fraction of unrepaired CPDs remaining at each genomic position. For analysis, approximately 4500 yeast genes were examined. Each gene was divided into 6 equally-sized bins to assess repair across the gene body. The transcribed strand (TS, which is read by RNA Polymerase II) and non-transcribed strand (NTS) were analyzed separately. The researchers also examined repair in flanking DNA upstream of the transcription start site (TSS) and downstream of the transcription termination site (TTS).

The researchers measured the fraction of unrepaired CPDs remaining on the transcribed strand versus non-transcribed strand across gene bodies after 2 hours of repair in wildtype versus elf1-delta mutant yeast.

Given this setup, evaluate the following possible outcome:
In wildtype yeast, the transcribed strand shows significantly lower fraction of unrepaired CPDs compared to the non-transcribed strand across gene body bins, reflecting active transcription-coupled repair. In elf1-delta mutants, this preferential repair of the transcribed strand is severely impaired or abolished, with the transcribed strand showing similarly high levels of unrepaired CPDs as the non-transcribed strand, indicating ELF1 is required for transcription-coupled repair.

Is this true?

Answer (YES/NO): YES